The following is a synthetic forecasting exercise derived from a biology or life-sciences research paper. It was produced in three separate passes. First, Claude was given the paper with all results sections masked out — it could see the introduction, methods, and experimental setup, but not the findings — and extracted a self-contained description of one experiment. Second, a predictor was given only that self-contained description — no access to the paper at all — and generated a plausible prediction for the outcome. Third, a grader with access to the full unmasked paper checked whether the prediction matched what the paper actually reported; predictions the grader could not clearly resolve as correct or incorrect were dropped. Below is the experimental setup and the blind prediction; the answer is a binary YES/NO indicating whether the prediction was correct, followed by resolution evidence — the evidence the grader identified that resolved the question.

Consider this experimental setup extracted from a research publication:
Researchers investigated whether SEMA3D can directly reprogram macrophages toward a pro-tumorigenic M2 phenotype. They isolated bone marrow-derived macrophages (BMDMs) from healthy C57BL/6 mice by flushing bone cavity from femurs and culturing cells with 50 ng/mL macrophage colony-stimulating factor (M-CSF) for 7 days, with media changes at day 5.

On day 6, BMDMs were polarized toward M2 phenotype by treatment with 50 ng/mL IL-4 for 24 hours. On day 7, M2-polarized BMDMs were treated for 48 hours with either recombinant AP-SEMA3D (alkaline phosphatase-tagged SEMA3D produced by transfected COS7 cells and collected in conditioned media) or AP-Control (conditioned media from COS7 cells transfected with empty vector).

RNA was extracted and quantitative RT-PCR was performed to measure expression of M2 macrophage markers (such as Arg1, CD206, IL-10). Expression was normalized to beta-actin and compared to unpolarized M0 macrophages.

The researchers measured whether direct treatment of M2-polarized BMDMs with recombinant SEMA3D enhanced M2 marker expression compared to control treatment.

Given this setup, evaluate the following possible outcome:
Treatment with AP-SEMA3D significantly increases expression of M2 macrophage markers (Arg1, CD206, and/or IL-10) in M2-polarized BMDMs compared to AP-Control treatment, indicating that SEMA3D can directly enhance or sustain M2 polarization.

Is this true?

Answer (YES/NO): NO